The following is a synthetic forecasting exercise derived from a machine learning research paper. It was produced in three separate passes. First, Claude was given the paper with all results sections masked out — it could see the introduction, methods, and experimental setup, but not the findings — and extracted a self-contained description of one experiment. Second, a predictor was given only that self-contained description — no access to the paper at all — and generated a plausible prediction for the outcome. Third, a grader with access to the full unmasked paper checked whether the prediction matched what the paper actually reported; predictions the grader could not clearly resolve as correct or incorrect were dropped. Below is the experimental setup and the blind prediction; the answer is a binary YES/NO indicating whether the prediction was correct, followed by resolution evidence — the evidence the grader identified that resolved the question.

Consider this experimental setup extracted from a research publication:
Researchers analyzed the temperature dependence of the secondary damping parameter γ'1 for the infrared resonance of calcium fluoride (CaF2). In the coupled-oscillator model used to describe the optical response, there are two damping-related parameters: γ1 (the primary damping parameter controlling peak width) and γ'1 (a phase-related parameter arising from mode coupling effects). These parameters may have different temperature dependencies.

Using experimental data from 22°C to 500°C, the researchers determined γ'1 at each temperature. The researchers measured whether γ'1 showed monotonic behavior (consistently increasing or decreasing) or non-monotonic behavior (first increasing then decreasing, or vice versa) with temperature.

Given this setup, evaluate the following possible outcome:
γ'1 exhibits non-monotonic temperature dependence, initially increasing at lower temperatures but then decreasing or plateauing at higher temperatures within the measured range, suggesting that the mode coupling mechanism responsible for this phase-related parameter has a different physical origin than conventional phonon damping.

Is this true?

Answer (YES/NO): YES